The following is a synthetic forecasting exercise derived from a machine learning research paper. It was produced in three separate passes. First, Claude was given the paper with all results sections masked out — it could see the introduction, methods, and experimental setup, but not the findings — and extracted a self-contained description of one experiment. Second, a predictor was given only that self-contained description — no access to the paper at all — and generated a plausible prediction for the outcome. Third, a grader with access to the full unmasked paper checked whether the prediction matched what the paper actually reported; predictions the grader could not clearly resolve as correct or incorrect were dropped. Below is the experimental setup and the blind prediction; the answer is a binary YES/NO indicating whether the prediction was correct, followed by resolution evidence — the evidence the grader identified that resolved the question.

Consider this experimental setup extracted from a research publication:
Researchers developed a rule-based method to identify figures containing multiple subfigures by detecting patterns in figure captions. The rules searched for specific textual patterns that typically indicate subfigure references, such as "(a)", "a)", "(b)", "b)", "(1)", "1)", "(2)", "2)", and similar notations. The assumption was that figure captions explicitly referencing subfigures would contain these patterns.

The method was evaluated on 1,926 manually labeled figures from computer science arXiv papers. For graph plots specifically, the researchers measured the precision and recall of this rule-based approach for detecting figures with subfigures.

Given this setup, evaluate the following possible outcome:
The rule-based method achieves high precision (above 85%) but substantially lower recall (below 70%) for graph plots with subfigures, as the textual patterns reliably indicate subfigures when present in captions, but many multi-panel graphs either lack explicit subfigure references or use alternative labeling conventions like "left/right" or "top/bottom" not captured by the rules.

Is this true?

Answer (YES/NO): NO